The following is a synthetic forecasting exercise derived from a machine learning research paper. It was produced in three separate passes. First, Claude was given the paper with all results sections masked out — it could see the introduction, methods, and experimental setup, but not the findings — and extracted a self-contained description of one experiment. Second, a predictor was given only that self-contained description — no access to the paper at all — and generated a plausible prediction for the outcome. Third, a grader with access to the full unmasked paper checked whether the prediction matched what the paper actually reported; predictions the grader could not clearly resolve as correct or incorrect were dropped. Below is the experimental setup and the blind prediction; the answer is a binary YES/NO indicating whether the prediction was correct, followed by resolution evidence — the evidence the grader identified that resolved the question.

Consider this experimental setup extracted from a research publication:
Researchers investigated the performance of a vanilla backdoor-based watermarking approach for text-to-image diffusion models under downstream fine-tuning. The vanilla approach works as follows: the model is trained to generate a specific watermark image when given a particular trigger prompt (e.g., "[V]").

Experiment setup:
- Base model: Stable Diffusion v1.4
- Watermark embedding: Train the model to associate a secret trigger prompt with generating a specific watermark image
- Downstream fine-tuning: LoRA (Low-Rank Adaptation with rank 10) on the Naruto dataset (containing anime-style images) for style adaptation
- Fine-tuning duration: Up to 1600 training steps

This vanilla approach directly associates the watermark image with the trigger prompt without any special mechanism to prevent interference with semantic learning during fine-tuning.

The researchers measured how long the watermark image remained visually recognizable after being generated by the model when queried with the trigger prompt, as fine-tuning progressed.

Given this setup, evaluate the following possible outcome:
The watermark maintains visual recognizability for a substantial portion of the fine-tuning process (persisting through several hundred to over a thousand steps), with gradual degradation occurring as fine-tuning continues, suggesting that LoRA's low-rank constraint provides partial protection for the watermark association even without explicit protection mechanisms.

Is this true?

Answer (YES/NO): NO